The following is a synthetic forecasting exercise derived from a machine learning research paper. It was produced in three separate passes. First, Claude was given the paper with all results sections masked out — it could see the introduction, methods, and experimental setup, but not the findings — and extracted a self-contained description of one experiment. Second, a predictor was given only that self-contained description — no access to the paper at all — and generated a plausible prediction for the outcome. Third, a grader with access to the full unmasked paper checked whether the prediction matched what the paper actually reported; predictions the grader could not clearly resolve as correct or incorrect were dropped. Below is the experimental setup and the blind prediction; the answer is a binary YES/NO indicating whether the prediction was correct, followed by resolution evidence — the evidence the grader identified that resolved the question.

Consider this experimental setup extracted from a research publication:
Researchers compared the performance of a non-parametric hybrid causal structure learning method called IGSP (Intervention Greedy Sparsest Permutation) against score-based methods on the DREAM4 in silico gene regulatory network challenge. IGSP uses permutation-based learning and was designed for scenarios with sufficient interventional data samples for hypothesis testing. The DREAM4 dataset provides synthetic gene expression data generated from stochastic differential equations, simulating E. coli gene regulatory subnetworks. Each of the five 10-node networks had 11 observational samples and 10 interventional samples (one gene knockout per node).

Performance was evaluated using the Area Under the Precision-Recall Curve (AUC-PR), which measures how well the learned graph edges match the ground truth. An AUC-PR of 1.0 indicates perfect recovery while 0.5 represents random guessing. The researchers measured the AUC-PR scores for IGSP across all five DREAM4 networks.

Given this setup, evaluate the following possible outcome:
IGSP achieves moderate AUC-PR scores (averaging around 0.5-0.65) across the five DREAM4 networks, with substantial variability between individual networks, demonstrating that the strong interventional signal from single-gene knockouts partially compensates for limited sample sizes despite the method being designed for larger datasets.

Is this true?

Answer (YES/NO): NO